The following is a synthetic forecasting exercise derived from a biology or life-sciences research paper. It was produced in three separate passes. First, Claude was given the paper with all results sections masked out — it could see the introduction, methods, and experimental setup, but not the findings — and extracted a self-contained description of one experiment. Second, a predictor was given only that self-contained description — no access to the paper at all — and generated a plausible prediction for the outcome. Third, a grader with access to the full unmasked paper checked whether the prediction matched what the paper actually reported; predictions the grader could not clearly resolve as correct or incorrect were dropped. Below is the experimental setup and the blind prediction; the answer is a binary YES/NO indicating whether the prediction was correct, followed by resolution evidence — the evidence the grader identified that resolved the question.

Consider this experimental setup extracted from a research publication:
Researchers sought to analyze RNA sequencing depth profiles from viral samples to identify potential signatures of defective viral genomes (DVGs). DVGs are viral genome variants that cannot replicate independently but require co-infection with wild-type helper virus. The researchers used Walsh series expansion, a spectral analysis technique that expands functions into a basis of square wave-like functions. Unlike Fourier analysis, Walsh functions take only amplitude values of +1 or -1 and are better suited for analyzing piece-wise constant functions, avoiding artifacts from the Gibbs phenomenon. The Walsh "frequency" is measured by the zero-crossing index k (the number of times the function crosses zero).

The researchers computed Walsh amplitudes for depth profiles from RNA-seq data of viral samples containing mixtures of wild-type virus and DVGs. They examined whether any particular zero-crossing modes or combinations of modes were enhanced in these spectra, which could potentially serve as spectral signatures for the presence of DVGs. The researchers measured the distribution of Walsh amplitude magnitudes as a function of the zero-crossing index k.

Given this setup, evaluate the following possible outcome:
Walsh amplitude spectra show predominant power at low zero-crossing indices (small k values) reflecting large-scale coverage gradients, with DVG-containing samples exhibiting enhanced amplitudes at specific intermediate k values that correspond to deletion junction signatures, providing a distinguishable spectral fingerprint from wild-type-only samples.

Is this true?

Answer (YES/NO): NO